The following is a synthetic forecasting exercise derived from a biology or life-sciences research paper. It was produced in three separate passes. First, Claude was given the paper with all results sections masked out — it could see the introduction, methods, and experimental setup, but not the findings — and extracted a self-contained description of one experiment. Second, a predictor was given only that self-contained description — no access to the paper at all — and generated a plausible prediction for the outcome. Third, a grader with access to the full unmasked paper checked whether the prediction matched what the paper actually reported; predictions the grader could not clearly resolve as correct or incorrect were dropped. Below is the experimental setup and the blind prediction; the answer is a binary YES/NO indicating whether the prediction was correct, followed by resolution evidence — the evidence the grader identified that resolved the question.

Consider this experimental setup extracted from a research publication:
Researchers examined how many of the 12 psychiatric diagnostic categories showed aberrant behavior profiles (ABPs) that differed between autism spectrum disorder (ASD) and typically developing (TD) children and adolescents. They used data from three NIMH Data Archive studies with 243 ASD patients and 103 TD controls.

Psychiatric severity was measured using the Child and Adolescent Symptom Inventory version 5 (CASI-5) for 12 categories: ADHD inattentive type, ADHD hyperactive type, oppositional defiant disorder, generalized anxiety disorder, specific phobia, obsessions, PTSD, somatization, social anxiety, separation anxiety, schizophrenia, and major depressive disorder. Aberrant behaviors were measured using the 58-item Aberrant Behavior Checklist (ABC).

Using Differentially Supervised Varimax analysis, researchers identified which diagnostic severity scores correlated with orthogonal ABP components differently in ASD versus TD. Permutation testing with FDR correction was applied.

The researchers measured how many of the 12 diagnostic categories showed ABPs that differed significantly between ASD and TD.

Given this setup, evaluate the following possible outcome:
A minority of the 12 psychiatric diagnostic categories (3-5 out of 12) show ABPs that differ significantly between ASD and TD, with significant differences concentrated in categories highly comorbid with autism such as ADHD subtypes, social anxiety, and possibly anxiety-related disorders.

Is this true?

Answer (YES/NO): NO